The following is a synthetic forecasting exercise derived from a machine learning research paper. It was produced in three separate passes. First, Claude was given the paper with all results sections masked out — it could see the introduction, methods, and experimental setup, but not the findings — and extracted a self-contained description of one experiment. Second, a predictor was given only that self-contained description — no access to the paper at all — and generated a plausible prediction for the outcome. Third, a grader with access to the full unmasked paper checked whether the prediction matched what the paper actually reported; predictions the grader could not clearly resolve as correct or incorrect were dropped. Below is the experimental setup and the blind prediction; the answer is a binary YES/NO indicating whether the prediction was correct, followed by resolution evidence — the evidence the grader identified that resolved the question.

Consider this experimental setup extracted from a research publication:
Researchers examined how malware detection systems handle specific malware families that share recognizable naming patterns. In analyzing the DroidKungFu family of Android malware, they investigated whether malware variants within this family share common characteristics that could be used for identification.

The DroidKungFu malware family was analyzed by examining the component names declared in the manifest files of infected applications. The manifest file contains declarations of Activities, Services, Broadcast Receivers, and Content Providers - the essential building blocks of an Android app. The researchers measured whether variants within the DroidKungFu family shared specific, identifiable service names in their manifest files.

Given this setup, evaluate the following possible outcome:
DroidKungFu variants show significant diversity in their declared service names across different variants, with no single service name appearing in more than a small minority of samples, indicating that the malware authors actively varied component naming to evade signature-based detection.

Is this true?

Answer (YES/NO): NO